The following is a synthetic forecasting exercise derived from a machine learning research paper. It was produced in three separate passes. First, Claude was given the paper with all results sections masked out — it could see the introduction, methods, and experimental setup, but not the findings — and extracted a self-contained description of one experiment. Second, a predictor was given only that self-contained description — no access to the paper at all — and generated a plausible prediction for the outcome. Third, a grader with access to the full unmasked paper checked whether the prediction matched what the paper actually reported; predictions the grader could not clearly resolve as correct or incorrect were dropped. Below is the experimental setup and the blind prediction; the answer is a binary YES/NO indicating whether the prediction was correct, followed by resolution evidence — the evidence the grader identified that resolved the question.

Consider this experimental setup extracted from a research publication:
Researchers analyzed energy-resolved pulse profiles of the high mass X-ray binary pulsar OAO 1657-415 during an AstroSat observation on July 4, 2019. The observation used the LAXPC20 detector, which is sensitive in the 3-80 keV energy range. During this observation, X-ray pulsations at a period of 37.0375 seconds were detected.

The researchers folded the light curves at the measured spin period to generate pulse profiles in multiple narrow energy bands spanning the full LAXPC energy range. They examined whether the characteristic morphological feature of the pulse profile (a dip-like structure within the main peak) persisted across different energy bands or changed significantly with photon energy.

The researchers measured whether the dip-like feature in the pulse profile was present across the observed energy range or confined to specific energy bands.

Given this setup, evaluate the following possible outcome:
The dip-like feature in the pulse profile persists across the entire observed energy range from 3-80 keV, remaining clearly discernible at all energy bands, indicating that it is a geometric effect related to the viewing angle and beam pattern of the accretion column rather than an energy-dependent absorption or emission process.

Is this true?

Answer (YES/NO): NO